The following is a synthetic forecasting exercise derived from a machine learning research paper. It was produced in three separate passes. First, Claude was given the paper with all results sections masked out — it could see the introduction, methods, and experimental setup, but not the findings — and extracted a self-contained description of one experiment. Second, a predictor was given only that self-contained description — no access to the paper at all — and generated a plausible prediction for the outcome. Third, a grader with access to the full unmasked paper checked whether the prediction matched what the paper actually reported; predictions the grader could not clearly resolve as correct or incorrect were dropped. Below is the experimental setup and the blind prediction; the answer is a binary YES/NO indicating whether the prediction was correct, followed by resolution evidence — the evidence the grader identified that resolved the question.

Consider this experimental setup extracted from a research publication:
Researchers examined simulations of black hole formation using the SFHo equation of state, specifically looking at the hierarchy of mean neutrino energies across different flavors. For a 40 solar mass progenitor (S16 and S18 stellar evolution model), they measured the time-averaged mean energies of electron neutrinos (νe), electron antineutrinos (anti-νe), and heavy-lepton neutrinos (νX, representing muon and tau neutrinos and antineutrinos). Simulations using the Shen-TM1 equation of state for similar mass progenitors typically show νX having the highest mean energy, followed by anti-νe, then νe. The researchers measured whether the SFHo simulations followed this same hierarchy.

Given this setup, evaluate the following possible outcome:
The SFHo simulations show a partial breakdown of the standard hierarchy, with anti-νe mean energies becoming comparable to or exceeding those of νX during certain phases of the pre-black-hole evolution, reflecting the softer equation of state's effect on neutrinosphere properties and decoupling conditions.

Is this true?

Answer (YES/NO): NO